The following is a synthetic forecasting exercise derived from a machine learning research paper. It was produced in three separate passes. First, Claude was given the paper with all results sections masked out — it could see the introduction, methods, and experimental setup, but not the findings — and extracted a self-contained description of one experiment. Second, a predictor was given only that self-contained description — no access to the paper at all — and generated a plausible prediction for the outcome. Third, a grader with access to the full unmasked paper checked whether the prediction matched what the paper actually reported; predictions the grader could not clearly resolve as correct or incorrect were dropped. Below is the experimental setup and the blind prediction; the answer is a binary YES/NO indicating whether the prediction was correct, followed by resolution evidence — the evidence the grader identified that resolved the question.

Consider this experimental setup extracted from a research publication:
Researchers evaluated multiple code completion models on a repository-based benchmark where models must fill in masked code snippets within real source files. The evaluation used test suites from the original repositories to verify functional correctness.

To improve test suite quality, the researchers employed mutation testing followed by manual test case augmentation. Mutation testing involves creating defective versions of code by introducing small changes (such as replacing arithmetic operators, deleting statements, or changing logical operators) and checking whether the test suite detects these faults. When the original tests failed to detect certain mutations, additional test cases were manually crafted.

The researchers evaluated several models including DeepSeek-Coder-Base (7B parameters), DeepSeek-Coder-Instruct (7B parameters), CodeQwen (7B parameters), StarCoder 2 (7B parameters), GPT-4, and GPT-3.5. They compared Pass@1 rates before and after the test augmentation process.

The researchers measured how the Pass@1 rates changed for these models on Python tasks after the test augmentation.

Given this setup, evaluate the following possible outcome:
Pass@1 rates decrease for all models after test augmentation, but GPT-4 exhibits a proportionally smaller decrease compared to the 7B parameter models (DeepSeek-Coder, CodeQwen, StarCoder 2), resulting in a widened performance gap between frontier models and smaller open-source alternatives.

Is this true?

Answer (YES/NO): NO